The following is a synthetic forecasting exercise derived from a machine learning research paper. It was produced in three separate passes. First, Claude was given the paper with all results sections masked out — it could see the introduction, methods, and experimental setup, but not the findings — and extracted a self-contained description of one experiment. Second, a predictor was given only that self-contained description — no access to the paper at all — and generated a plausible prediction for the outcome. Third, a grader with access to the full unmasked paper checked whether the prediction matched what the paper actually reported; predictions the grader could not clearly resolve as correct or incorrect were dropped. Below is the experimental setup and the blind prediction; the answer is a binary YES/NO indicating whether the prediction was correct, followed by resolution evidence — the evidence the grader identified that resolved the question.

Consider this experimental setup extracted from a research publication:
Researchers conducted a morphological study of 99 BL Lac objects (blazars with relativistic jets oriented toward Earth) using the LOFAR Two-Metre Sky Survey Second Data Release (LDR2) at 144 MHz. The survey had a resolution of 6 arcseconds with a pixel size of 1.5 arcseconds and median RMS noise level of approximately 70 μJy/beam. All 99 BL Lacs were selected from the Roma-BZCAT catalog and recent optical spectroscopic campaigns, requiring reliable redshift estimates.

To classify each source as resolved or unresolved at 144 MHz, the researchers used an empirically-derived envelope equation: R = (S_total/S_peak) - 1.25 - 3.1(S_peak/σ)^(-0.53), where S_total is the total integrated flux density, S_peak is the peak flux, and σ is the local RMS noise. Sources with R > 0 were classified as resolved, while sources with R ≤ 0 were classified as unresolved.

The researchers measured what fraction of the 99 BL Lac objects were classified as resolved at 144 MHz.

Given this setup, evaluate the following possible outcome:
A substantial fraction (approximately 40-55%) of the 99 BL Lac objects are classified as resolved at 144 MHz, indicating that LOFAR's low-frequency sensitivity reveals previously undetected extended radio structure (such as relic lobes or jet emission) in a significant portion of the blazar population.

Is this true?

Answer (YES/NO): NO